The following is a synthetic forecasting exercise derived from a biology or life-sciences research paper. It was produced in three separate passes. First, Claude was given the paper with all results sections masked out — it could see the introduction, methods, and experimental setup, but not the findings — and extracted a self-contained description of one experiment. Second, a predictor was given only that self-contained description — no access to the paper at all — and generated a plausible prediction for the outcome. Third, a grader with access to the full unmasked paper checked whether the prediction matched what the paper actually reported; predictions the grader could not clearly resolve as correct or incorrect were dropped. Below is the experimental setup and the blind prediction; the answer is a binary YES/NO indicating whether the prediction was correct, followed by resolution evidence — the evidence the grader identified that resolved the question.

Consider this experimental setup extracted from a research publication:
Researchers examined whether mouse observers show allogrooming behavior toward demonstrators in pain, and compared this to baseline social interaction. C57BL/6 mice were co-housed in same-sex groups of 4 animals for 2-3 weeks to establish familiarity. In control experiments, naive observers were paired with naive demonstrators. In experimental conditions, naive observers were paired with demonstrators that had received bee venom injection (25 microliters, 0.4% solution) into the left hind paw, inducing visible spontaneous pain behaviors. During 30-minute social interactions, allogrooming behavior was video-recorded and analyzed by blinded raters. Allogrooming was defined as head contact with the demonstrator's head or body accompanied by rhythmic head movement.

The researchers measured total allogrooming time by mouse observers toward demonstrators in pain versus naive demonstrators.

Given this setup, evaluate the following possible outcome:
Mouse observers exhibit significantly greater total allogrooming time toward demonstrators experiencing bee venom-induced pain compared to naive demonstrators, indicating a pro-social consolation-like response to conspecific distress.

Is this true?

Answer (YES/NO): YES